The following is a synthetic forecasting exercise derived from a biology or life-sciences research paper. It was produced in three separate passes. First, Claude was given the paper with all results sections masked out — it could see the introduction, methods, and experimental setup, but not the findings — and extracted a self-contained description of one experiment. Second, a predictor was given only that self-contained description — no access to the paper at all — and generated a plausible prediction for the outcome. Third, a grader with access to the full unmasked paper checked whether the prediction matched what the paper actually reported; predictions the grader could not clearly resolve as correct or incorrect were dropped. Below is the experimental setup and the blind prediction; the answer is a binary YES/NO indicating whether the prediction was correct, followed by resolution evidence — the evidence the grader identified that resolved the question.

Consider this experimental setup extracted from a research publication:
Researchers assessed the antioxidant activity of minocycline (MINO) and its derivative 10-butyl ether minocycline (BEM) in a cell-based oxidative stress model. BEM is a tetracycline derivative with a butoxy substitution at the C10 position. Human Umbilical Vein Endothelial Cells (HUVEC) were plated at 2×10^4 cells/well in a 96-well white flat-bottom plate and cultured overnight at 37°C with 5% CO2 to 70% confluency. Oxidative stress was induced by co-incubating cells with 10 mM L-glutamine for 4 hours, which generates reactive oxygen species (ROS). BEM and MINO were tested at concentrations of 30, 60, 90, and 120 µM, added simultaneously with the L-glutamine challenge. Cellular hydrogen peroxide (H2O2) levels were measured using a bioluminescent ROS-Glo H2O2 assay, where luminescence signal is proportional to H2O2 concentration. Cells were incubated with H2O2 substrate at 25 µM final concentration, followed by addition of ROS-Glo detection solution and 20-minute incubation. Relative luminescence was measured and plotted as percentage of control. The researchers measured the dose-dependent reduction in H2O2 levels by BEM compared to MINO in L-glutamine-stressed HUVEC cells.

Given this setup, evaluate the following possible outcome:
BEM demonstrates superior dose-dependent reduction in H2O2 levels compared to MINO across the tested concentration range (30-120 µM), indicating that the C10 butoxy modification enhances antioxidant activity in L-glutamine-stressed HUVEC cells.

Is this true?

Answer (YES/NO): NO